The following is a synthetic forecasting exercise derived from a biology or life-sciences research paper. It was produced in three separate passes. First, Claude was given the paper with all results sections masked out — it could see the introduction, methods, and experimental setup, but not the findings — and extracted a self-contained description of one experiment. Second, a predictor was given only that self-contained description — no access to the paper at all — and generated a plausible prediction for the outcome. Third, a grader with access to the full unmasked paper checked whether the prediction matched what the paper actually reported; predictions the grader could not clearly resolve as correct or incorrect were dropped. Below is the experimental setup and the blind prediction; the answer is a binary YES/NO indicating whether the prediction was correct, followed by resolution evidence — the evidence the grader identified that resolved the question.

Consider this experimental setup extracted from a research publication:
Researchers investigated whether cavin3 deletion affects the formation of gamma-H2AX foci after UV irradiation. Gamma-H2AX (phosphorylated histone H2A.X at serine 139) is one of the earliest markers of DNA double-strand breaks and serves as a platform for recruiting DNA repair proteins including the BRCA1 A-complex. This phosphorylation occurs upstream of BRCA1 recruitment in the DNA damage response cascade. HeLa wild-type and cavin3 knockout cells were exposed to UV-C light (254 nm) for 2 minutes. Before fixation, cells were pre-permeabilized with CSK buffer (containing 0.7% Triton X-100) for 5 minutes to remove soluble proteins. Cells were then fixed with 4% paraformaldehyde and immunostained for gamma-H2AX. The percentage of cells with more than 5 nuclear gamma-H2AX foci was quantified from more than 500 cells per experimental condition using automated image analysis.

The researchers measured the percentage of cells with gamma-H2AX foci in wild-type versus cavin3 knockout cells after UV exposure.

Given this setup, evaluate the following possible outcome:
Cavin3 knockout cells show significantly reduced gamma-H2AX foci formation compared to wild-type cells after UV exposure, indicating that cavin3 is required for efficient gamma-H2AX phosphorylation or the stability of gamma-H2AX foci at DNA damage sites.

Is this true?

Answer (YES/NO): YES